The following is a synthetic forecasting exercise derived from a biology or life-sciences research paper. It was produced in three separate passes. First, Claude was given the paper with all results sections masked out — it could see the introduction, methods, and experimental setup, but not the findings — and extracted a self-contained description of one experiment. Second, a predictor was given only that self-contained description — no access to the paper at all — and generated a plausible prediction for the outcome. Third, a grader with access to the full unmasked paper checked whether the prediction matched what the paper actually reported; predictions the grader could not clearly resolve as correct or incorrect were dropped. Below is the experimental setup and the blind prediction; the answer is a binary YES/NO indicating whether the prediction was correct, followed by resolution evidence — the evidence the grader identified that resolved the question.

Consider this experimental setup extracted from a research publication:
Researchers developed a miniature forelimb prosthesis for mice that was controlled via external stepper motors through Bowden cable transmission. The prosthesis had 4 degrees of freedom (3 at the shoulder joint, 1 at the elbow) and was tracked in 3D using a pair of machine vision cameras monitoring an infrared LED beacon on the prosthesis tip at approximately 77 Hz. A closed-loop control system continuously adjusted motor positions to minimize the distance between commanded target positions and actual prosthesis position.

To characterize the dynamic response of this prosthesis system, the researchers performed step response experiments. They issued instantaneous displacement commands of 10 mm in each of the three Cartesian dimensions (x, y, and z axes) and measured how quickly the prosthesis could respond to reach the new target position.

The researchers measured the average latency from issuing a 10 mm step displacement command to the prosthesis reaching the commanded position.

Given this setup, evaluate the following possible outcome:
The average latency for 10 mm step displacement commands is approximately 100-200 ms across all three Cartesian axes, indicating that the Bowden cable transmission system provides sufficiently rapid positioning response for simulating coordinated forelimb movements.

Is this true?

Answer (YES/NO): NO